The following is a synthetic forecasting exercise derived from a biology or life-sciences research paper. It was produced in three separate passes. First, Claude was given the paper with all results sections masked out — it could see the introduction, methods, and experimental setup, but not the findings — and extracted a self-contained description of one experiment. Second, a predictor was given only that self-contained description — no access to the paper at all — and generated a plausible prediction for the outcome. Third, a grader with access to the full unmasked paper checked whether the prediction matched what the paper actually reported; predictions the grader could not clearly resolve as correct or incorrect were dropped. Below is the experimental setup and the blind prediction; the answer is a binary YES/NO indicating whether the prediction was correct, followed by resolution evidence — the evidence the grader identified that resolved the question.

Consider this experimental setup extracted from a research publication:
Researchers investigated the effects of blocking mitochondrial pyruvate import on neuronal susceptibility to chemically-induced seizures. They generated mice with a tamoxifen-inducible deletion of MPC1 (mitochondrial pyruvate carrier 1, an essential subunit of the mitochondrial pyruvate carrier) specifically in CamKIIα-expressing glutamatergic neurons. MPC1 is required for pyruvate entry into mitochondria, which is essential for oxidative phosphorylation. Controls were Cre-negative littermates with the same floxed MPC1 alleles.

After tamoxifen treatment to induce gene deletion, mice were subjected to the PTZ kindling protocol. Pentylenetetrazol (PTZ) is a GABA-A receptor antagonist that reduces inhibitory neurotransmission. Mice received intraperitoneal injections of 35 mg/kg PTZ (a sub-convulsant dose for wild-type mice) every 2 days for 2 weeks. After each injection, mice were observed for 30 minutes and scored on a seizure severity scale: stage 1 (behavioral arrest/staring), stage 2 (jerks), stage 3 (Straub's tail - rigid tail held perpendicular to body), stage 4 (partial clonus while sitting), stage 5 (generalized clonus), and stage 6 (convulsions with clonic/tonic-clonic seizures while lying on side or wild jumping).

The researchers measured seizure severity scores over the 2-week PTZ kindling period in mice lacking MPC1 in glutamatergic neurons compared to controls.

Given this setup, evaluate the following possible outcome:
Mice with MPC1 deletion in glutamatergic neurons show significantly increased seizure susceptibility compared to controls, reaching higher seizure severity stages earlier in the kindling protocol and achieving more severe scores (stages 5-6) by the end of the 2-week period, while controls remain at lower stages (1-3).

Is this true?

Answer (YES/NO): NO